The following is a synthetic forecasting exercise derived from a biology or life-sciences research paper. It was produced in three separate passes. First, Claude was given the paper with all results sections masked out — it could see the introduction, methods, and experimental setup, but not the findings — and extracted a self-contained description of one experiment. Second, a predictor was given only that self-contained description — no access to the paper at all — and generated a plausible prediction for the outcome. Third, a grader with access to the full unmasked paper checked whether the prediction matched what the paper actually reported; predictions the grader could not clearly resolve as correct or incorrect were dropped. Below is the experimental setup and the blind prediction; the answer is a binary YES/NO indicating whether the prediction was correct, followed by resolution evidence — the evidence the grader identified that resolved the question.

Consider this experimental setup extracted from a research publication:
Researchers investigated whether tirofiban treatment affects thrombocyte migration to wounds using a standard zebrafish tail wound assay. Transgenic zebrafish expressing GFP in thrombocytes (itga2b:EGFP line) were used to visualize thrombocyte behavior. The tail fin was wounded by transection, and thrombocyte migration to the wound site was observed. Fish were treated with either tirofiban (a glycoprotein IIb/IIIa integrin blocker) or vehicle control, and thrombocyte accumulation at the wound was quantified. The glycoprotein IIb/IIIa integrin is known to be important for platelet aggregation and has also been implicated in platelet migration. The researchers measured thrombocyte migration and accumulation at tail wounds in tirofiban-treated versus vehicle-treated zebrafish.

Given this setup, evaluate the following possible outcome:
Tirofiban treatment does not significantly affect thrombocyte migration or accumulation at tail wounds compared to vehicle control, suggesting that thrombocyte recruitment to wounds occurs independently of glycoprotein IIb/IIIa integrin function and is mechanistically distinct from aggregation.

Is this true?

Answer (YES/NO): NO